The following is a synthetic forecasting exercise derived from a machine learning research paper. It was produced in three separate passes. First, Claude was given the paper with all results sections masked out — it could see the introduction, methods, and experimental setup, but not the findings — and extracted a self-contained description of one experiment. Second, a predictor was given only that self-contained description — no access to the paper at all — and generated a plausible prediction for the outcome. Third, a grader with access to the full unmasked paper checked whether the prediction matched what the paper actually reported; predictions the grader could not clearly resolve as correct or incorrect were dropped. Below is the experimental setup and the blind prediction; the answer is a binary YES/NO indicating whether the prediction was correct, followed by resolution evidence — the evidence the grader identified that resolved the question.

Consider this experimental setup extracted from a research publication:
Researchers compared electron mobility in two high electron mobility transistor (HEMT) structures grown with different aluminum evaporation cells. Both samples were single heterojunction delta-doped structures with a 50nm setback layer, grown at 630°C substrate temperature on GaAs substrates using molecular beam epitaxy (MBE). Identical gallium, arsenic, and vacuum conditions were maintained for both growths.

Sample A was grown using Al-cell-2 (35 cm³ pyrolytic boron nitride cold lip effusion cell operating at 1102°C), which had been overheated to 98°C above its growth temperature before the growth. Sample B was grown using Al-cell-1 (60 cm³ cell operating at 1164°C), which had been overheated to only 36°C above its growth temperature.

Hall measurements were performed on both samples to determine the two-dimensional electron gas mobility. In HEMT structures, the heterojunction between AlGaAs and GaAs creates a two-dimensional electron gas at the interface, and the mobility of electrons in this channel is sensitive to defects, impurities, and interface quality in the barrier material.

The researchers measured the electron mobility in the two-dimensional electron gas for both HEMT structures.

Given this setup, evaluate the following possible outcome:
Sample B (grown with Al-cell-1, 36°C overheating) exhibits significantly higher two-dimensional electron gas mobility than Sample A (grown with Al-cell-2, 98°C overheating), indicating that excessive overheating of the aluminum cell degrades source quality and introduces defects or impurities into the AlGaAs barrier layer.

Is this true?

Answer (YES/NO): NO